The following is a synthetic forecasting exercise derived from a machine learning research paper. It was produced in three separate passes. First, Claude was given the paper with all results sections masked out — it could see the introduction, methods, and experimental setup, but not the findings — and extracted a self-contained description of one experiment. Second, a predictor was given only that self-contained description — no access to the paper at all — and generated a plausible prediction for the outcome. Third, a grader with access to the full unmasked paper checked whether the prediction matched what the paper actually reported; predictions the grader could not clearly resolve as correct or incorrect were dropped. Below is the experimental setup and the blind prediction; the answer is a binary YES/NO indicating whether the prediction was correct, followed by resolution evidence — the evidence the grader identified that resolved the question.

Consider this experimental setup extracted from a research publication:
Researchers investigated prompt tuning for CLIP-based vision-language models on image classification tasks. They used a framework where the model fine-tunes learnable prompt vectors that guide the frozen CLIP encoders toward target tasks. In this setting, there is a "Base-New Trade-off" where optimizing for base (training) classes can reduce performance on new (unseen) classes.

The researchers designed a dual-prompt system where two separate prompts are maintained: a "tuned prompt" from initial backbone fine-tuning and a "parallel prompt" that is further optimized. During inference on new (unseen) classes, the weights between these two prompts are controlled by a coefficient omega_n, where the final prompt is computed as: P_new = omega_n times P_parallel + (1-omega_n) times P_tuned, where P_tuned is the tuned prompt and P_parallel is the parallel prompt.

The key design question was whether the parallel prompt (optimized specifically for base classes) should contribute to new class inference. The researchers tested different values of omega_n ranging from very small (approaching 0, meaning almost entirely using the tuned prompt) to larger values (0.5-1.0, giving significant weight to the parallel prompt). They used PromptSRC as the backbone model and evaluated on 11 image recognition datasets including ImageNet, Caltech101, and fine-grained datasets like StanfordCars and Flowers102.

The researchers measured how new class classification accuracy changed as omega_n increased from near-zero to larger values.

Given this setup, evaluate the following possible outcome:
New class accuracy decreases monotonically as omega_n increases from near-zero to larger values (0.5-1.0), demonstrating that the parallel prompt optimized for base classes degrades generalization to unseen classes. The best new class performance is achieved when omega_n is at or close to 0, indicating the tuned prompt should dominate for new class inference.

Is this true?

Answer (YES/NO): YES